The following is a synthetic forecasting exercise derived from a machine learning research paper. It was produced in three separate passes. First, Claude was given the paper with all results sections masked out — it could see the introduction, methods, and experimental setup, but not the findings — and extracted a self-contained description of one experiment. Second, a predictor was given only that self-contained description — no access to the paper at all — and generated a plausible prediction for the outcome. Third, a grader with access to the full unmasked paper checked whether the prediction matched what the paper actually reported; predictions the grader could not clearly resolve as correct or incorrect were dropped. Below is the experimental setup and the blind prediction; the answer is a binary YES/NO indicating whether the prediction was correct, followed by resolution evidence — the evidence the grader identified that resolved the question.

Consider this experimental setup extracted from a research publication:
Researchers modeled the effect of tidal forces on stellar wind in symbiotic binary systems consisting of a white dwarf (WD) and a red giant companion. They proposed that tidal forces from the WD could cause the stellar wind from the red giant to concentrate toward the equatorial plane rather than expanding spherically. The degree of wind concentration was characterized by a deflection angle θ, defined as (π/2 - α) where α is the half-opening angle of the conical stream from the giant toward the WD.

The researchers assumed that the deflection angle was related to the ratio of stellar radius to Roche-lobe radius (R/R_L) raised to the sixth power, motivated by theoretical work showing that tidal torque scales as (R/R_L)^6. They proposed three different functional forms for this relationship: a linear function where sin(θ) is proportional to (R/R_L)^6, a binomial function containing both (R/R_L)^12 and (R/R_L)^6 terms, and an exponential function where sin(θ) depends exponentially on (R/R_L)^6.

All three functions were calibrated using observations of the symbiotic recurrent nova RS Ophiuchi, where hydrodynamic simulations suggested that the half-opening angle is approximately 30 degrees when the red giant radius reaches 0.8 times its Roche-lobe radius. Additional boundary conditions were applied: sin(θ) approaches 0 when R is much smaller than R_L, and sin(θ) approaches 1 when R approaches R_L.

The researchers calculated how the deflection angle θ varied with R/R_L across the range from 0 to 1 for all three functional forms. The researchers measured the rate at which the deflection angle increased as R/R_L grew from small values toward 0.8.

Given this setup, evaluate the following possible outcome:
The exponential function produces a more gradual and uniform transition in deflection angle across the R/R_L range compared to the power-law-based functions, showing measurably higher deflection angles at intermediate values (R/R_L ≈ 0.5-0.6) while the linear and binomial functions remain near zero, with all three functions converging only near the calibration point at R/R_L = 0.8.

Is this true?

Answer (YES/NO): NO